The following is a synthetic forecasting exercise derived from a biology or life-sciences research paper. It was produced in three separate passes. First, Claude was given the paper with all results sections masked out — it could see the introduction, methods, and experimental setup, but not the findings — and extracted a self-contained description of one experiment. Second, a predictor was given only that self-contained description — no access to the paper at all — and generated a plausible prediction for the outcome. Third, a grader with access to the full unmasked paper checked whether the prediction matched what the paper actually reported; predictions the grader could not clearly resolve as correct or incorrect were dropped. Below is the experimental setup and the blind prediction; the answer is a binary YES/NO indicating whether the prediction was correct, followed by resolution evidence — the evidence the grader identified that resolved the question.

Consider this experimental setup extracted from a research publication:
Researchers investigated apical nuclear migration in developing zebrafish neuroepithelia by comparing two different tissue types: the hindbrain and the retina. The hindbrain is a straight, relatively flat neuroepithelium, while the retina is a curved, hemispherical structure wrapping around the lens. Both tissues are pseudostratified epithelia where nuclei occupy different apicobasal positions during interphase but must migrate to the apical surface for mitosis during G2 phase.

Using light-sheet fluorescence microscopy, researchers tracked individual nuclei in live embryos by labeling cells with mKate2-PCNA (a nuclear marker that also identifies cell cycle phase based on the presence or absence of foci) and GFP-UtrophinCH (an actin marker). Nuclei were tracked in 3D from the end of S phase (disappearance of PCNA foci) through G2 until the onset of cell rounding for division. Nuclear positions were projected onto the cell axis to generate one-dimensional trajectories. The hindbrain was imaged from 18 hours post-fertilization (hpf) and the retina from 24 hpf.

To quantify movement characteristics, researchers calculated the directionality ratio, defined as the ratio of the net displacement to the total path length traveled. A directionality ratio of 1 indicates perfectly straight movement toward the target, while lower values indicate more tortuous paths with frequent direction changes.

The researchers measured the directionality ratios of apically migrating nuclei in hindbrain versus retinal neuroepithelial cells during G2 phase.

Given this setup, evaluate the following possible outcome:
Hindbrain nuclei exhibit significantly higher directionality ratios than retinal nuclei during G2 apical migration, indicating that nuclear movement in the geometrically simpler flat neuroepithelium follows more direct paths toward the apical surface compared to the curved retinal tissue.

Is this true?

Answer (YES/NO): YES